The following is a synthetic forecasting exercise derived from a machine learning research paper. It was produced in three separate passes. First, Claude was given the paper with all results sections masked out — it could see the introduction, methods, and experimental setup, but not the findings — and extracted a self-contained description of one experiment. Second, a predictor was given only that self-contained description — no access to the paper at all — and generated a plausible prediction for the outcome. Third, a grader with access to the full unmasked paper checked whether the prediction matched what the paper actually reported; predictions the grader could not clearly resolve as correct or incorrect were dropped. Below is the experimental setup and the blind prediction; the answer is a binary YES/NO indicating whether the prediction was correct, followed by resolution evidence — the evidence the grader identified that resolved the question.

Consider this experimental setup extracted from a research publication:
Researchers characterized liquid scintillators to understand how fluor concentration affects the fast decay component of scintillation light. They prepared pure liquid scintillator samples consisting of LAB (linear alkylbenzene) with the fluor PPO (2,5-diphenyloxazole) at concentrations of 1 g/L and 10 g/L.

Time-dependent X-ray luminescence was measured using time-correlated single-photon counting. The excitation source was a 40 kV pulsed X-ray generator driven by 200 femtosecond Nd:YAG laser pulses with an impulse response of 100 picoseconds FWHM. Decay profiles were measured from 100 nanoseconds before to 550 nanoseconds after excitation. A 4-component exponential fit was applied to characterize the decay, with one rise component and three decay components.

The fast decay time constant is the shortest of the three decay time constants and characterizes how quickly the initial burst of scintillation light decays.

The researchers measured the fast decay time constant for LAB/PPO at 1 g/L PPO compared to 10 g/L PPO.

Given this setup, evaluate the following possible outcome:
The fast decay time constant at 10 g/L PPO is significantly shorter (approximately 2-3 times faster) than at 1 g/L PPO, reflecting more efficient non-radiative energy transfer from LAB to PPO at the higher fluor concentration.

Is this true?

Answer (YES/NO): YES